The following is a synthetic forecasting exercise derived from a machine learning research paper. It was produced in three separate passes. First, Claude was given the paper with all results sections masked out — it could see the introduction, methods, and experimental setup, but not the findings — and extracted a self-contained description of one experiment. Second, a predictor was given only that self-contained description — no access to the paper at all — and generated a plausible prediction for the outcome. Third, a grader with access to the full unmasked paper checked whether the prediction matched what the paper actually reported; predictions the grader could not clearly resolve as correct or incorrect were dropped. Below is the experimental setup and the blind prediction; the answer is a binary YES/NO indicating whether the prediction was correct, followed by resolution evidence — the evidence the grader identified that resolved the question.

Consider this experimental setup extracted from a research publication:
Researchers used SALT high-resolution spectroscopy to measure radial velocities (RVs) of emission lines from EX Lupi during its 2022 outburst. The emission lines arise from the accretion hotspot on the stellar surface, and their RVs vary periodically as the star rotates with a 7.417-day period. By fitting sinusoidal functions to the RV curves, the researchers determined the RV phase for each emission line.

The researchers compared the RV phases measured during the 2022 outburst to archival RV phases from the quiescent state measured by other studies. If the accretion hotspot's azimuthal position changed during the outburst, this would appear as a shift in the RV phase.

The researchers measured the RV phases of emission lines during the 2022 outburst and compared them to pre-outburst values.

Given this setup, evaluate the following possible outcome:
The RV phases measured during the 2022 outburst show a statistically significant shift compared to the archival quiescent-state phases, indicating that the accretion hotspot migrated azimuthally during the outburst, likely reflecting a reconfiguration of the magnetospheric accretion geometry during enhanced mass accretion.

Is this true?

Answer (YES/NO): YES